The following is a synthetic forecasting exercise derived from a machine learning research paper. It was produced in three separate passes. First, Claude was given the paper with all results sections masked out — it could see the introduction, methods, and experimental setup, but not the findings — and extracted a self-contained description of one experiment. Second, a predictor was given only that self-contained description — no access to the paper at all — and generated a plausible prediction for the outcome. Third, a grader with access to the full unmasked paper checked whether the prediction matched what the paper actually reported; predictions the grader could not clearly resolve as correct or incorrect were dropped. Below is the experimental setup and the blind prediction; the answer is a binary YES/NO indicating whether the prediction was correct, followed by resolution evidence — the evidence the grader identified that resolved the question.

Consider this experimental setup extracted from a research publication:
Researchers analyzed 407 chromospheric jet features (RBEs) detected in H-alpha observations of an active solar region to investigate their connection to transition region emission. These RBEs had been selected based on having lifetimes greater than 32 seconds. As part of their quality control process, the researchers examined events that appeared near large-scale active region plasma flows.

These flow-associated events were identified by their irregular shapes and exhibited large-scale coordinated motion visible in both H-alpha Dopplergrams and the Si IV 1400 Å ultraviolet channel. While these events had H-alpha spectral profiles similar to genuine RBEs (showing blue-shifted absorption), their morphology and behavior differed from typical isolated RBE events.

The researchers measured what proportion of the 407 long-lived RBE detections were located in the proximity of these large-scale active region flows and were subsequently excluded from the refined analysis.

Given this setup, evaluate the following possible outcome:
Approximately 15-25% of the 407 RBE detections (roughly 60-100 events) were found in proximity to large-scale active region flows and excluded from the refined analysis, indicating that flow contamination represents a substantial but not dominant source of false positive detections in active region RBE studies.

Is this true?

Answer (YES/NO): NO